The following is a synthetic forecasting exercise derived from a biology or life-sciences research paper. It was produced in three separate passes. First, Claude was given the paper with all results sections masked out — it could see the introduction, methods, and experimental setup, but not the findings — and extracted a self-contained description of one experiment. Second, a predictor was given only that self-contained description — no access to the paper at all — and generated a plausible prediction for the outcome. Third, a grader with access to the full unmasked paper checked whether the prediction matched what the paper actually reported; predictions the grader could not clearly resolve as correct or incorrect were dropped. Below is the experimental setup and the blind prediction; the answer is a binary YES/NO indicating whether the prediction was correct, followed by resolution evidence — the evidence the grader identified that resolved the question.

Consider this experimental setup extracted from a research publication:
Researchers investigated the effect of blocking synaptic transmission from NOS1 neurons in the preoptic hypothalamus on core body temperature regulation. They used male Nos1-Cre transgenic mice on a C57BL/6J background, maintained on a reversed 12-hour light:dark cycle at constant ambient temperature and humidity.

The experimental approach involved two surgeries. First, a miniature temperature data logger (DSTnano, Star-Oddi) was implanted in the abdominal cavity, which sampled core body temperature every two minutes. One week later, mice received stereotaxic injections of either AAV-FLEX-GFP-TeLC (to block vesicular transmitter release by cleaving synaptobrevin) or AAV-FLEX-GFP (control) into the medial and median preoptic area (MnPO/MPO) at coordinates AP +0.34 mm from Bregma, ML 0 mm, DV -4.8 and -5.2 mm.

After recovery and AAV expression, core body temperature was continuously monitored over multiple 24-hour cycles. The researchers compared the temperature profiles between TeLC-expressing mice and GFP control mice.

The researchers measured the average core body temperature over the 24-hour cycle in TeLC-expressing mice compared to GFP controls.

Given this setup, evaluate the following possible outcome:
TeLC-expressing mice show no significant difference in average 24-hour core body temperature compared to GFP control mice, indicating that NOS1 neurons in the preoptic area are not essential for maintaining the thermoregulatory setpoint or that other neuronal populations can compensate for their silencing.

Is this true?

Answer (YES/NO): NO